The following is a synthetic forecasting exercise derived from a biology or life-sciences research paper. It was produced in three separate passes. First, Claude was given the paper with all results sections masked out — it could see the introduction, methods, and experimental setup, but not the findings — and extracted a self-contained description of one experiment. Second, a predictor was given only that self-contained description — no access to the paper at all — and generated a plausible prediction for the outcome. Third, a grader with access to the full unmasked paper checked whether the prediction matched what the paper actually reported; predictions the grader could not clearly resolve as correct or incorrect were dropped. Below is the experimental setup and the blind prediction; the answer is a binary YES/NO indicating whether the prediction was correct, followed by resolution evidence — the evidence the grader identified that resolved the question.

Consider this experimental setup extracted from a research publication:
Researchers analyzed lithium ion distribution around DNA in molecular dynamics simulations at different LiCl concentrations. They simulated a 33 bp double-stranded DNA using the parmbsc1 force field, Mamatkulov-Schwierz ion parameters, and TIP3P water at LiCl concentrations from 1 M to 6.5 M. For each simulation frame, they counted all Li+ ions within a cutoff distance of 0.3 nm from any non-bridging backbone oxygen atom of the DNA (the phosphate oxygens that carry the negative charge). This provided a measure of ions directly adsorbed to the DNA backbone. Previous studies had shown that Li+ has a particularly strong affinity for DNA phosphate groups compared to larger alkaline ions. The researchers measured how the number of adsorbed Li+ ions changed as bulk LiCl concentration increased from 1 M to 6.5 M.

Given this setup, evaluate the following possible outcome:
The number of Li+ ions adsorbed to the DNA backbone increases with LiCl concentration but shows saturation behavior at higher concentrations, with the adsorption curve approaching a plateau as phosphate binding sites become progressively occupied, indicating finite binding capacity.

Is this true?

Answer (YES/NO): YES